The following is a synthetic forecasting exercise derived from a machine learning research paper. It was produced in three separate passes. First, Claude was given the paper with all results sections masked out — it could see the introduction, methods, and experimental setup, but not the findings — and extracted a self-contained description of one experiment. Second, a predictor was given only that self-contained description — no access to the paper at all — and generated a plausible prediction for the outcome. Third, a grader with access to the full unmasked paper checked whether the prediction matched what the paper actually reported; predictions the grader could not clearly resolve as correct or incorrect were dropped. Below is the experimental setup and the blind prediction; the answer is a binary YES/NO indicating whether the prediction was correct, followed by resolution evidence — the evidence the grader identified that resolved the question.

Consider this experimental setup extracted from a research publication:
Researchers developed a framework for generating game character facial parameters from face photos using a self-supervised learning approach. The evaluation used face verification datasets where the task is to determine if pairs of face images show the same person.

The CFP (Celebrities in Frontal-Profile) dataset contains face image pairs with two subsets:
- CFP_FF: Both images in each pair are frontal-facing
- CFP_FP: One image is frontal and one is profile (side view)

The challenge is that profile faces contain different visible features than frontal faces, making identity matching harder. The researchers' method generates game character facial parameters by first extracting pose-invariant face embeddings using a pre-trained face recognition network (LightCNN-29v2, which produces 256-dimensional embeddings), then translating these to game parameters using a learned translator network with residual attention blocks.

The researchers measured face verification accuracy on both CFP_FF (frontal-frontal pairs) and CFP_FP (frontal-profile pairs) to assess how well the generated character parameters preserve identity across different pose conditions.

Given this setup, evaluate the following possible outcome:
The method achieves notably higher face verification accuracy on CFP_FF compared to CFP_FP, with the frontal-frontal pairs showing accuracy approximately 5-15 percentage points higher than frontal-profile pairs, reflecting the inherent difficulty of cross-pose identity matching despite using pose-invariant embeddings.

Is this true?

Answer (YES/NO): YES